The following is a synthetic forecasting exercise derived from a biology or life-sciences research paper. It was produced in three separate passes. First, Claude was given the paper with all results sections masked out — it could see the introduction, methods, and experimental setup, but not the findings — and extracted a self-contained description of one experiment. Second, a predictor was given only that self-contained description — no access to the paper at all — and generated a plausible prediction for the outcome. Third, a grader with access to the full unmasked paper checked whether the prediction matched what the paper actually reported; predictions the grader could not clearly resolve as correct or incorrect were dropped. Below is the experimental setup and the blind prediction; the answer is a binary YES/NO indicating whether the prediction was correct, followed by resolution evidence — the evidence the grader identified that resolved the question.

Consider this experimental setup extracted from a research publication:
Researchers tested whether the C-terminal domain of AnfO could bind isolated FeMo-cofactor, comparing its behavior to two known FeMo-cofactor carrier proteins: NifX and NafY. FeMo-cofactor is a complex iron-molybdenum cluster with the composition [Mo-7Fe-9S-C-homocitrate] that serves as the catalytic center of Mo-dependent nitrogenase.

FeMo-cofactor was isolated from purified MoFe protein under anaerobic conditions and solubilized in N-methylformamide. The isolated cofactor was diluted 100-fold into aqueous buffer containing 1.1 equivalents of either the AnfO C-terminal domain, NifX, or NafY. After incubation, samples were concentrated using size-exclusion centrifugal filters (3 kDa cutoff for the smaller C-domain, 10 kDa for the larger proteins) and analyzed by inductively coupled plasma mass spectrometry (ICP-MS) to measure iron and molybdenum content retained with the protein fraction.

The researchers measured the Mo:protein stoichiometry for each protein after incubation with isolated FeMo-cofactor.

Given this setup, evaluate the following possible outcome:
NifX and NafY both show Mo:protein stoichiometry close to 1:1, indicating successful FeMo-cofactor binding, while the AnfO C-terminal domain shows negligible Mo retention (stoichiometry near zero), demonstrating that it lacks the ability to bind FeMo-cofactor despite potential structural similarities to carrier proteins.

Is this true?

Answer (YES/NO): NO